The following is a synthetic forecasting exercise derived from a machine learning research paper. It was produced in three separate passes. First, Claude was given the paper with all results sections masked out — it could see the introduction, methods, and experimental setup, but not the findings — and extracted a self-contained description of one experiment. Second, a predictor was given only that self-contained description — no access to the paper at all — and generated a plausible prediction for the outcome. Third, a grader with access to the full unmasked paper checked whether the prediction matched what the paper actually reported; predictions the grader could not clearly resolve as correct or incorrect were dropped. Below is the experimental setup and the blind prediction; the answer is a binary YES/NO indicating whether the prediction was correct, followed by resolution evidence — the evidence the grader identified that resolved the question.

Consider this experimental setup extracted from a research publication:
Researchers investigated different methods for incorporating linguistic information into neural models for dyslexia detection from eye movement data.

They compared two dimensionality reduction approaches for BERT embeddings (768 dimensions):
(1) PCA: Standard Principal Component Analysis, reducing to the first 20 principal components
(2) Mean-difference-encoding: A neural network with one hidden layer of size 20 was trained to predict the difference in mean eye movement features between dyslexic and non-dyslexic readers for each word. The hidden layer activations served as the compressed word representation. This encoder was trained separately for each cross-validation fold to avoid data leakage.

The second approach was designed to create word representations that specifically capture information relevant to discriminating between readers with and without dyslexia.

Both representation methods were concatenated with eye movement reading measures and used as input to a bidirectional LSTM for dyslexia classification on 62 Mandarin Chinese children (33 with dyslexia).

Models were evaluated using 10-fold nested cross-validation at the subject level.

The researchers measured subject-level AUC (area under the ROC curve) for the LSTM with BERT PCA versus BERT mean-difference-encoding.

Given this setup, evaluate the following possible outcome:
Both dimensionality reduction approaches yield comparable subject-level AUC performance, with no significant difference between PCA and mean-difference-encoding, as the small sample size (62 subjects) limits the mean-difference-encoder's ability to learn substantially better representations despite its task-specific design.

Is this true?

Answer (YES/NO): YES